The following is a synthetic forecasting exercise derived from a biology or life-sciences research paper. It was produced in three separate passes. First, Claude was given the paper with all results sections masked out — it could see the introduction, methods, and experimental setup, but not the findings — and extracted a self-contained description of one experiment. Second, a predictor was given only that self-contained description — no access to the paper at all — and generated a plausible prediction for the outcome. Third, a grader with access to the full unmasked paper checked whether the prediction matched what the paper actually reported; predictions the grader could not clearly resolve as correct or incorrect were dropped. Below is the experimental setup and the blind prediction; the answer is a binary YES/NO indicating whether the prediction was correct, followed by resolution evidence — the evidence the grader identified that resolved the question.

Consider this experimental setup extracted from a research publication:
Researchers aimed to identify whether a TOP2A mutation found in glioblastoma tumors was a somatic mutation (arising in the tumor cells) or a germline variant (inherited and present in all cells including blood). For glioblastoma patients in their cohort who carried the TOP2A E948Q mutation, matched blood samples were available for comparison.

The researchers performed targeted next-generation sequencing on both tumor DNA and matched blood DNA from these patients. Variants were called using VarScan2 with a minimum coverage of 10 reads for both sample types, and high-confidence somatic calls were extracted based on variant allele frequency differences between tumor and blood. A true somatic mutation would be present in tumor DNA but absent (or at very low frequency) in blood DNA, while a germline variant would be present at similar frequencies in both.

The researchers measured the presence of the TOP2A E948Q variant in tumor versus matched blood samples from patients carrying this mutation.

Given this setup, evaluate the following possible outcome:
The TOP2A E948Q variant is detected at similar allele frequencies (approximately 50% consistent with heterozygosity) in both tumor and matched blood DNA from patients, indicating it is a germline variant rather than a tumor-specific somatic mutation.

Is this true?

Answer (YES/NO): NO